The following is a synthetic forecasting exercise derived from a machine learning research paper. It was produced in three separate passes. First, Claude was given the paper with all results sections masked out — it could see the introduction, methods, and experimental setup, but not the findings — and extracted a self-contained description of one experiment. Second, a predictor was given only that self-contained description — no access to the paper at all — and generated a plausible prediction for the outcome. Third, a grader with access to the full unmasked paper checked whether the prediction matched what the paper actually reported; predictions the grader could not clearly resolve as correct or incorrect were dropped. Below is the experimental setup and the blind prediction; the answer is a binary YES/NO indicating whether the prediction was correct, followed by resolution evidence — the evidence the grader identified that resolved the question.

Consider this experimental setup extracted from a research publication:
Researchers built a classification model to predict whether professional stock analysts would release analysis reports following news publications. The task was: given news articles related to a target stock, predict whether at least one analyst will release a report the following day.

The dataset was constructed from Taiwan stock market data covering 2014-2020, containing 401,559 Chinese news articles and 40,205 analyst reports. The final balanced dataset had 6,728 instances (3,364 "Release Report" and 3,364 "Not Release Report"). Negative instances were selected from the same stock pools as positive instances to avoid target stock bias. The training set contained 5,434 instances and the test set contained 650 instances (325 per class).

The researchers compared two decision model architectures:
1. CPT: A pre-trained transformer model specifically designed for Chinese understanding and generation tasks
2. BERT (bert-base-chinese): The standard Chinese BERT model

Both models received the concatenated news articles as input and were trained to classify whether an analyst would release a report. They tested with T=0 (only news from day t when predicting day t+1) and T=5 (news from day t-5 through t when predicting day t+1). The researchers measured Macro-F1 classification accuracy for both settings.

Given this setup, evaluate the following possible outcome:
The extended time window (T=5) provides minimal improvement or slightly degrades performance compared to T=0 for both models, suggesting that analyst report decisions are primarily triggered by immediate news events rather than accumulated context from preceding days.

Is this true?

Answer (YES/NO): NO